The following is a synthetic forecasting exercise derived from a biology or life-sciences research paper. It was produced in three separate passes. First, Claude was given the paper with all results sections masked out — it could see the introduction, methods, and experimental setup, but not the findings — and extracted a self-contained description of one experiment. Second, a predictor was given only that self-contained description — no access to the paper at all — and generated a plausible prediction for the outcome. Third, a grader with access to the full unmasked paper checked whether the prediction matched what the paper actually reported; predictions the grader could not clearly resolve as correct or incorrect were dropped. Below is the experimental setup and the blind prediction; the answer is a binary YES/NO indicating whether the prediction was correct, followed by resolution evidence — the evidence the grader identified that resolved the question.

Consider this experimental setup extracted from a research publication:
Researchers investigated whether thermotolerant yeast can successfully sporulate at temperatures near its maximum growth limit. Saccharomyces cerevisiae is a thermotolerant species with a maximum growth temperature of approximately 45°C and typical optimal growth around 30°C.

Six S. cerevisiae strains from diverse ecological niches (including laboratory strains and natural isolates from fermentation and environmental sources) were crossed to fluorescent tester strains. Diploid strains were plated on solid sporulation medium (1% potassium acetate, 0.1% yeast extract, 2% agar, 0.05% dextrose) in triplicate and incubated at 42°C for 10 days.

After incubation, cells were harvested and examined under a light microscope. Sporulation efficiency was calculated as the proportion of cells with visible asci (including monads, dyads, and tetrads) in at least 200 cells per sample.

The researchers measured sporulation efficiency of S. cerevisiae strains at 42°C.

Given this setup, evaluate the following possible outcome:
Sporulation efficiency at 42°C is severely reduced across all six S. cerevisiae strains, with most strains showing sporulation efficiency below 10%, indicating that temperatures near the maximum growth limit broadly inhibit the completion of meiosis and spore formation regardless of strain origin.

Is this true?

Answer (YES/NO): NO